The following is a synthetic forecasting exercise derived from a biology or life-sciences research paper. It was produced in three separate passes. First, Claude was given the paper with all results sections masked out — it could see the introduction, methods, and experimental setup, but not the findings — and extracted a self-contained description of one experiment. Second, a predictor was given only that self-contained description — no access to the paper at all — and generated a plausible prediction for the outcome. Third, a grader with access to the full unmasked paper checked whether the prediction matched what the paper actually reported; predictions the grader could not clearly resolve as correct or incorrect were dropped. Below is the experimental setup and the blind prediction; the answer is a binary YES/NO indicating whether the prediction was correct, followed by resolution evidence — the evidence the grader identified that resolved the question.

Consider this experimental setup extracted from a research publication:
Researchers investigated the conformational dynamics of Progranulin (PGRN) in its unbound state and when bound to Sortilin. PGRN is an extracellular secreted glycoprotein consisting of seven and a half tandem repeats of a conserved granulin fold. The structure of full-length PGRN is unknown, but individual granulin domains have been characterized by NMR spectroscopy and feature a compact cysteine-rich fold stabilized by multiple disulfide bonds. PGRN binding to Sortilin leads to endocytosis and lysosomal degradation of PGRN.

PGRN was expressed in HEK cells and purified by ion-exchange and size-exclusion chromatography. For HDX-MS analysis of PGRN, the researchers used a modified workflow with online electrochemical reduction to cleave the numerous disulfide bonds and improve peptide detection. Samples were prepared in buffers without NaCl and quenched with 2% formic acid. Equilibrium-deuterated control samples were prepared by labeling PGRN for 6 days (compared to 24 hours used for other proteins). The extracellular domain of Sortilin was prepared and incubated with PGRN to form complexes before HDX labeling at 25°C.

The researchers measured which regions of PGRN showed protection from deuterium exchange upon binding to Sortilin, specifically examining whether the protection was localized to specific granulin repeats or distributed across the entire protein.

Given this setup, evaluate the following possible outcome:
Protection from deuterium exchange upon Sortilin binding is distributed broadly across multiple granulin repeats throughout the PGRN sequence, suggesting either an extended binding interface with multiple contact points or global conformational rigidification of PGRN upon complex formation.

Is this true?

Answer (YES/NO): NO